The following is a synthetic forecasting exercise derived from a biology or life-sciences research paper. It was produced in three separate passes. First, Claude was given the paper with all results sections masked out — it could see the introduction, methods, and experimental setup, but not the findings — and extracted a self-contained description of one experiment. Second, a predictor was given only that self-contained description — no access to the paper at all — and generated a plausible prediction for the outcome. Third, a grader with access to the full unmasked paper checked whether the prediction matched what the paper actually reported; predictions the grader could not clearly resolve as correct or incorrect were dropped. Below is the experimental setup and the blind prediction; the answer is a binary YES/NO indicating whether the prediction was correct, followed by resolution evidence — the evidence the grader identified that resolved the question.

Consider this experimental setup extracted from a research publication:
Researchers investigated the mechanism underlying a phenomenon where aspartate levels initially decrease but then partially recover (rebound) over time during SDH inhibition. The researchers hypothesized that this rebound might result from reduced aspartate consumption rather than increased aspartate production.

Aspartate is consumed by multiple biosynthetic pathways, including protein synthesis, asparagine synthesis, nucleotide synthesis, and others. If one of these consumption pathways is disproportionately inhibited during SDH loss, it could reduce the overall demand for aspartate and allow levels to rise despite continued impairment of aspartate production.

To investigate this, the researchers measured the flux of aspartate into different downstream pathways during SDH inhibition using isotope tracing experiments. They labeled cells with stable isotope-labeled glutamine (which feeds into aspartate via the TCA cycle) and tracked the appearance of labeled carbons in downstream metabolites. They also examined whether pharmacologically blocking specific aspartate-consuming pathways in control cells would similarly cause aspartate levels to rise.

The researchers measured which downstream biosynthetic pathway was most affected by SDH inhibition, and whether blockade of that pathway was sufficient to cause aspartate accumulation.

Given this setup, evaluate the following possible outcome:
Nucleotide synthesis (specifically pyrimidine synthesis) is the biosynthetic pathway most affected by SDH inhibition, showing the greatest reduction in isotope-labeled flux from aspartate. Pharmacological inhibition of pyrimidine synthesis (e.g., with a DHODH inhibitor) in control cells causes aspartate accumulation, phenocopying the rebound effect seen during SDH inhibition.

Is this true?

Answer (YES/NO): YES